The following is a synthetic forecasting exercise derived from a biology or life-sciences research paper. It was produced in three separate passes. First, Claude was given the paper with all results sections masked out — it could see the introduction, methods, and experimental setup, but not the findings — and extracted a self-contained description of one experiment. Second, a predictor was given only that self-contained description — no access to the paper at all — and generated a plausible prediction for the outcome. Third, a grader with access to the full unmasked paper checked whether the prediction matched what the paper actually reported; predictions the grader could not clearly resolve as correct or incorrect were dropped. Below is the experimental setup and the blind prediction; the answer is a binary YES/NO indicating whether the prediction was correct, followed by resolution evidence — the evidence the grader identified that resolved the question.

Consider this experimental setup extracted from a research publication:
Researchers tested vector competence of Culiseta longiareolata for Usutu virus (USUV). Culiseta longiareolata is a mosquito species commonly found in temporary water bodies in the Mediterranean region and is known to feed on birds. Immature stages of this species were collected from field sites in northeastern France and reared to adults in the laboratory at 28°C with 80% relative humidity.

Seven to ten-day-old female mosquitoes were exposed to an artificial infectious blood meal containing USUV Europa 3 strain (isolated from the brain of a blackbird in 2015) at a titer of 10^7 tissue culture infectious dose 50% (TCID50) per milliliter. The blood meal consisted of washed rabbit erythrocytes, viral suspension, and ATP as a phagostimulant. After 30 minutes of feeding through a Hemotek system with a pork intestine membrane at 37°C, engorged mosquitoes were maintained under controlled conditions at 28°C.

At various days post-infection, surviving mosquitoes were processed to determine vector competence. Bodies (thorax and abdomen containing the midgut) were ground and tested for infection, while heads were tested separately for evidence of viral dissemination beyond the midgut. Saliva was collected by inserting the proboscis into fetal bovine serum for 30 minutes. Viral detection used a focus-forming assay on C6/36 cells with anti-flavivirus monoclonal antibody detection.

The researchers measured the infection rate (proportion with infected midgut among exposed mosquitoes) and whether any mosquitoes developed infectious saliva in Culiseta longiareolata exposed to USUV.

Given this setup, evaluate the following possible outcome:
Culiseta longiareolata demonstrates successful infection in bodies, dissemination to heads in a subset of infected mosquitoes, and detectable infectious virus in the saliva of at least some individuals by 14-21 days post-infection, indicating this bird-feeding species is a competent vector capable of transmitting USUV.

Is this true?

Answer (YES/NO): NO